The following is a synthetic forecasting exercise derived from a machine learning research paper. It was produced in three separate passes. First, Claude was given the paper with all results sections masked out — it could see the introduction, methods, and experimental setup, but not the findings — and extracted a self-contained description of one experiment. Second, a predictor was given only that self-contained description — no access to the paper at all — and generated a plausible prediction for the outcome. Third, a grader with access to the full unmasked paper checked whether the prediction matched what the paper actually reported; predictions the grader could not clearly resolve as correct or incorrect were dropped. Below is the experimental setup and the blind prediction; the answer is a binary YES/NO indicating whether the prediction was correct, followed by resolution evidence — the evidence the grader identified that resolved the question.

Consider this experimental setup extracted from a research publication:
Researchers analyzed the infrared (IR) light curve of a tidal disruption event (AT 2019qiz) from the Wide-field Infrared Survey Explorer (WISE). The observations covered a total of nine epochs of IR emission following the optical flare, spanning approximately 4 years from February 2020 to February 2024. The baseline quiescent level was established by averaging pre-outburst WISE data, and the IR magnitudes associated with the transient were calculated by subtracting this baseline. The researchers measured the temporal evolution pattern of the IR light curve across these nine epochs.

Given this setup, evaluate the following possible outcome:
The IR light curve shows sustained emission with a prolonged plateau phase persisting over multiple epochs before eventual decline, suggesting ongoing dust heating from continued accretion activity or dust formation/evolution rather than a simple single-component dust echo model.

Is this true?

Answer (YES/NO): NO